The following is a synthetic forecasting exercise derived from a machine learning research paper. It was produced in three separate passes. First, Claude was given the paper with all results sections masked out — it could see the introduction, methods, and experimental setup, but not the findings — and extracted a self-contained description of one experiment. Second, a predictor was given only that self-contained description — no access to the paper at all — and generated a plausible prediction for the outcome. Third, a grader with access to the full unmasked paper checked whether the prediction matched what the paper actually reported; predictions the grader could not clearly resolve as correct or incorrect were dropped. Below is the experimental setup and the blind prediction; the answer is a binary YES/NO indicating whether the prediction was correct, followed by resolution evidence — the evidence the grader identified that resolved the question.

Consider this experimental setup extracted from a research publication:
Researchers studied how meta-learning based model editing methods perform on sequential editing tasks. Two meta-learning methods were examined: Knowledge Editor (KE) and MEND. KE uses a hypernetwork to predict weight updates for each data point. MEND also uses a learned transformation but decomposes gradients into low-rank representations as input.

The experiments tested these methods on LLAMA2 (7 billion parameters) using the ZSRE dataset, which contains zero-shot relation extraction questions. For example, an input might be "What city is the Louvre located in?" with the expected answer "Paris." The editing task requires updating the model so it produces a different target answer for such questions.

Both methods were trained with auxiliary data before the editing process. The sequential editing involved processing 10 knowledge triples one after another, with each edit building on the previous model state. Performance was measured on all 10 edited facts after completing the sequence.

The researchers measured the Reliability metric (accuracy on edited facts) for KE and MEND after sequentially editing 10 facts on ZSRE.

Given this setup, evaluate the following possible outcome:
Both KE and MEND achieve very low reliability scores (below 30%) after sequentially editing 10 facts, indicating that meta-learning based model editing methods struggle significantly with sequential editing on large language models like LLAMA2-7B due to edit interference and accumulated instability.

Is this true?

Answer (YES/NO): YES